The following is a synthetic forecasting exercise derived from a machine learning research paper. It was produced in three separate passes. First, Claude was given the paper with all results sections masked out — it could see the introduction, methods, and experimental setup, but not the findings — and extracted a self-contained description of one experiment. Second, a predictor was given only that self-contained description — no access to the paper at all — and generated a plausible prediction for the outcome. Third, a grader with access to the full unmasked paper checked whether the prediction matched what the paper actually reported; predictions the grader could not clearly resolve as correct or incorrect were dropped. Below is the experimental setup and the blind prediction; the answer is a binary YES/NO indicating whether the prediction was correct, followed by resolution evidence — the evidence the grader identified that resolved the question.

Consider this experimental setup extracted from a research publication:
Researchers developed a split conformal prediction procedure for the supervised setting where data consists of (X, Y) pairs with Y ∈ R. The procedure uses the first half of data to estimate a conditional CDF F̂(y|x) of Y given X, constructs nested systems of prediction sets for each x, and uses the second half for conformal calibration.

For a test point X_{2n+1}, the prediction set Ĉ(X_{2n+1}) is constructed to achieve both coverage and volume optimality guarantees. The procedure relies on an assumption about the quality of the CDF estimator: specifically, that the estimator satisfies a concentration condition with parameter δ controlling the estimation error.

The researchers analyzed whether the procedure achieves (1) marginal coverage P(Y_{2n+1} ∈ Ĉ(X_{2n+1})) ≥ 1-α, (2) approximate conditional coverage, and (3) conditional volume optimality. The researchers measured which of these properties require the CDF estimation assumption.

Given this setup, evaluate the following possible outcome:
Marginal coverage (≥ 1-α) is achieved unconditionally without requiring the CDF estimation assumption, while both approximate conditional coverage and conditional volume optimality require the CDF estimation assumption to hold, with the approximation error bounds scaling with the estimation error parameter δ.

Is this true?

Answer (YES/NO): YES